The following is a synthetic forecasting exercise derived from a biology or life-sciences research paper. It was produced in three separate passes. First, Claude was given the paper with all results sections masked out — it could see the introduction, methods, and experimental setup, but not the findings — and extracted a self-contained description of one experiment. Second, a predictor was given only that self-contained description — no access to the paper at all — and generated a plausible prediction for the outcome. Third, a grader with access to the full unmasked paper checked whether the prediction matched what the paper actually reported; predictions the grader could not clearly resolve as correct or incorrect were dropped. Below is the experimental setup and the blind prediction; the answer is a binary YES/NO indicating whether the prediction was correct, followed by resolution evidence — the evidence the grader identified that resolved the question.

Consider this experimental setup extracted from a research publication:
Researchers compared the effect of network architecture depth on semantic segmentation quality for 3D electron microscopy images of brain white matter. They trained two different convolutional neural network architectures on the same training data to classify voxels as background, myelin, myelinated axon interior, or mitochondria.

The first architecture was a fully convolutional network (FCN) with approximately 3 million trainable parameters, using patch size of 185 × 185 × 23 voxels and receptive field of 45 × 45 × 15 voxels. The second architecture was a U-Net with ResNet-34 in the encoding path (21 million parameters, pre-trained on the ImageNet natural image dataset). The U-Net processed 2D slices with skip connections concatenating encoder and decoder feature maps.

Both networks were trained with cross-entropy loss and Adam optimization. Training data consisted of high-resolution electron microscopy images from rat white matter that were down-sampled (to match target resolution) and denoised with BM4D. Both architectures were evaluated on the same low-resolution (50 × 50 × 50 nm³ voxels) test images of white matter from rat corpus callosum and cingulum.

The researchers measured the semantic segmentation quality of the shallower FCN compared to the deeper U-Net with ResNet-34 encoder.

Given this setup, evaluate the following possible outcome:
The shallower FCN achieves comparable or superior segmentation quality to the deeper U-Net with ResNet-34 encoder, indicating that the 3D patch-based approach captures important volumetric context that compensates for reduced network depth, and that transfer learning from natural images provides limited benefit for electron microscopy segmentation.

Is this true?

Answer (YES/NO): NO